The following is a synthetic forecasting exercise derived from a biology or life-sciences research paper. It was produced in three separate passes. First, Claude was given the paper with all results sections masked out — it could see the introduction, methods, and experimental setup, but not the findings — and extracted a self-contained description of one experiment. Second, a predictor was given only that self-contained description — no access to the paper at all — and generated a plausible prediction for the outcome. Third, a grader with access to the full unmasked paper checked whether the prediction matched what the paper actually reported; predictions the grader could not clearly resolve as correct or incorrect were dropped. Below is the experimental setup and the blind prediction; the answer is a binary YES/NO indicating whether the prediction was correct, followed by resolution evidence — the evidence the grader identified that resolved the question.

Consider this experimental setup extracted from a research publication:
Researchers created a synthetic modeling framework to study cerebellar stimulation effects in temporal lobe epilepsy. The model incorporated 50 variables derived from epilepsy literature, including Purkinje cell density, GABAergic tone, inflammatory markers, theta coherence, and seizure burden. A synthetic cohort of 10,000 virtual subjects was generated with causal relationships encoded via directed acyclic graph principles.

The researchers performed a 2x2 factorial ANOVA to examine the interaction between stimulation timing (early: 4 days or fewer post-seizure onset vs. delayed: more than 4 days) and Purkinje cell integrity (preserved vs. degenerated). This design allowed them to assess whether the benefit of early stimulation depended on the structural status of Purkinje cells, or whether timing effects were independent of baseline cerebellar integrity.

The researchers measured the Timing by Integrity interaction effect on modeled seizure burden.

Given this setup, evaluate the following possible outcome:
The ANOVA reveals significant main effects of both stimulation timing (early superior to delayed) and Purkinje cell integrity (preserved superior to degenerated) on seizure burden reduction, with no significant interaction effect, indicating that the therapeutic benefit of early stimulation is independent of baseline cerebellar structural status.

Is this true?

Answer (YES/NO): NO